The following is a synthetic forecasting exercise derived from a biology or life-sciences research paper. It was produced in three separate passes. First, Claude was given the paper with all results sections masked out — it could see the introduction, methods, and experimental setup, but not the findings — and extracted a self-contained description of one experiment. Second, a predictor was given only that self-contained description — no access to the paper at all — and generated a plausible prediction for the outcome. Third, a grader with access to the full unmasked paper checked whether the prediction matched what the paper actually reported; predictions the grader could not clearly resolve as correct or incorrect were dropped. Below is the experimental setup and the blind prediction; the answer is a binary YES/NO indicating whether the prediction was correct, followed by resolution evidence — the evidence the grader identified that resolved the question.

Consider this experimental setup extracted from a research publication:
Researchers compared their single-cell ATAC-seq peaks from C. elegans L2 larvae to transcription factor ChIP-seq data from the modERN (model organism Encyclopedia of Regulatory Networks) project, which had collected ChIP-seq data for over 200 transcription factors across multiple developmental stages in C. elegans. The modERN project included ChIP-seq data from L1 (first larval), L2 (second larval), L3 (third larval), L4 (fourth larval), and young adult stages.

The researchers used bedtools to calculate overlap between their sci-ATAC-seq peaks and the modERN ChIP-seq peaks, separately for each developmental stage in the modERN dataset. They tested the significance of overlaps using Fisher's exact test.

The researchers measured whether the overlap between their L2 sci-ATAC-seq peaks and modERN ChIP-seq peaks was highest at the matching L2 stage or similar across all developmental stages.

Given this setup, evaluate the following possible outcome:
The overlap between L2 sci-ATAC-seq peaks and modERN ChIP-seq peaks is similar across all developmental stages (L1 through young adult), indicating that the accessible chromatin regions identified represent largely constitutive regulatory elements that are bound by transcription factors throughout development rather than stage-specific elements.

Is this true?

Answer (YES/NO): NO